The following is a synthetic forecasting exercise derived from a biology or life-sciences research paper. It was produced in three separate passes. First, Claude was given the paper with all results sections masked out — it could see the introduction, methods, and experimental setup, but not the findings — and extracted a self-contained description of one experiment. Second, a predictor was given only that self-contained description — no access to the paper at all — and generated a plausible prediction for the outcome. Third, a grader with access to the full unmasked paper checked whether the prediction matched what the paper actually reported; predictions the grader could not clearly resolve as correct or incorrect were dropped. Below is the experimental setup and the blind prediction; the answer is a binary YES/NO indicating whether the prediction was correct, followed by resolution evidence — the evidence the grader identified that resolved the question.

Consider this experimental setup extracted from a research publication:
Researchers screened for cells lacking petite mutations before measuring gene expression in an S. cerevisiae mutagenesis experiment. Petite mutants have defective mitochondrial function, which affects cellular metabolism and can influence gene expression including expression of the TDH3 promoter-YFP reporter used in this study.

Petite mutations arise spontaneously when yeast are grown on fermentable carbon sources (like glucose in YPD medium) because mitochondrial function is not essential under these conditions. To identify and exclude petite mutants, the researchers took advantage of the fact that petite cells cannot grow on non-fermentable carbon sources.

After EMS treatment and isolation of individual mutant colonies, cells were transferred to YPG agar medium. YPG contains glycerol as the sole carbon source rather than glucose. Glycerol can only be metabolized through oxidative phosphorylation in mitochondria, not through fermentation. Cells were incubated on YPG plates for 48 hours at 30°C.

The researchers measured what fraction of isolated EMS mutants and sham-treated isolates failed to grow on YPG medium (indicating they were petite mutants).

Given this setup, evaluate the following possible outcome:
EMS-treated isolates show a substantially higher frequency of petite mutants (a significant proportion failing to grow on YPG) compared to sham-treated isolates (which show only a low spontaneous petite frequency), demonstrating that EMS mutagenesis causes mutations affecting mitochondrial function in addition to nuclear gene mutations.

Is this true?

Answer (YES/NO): NO